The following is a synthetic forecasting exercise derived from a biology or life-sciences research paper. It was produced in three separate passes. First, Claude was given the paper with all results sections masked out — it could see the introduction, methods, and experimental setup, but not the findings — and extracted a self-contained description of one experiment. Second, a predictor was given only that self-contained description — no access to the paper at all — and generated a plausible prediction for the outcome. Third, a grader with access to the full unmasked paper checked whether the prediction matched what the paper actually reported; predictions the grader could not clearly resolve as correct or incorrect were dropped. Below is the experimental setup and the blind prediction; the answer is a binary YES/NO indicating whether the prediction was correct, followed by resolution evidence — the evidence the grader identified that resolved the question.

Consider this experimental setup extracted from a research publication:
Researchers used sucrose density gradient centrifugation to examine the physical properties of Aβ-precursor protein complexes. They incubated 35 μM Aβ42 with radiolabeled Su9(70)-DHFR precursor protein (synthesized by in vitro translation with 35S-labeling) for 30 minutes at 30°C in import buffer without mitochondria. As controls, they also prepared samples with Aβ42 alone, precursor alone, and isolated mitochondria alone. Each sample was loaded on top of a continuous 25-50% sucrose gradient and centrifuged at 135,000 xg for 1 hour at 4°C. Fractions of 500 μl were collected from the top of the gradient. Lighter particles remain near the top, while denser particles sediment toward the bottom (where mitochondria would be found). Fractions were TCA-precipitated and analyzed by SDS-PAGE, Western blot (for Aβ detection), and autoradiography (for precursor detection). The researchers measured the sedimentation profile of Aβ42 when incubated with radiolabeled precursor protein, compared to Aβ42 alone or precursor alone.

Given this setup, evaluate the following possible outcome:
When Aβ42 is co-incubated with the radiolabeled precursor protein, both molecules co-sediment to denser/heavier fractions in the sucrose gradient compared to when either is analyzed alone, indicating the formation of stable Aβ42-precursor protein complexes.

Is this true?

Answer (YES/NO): YES